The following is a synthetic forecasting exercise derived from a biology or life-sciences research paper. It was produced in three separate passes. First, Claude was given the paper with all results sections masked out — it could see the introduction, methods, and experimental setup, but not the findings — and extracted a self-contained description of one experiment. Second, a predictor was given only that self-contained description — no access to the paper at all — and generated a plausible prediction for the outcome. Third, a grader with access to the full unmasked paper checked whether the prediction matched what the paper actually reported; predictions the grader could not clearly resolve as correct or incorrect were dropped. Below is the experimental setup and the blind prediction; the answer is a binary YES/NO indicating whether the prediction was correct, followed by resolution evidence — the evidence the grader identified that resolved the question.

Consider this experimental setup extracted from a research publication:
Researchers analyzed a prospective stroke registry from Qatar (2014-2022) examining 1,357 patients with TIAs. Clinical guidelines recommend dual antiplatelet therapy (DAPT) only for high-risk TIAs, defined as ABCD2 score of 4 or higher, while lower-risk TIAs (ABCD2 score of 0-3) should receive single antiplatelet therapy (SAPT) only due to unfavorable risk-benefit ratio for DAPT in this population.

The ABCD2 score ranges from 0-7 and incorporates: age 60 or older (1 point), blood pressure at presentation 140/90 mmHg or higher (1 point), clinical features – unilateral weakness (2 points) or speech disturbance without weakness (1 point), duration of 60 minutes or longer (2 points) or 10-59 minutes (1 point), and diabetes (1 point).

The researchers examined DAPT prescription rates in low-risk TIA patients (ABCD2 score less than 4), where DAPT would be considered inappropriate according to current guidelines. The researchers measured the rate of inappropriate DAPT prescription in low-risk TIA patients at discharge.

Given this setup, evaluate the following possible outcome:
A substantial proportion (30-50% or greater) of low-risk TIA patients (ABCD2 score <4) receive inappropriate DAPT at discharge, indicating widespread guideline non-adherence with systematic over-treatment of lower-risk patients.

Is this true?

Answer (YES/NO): YES